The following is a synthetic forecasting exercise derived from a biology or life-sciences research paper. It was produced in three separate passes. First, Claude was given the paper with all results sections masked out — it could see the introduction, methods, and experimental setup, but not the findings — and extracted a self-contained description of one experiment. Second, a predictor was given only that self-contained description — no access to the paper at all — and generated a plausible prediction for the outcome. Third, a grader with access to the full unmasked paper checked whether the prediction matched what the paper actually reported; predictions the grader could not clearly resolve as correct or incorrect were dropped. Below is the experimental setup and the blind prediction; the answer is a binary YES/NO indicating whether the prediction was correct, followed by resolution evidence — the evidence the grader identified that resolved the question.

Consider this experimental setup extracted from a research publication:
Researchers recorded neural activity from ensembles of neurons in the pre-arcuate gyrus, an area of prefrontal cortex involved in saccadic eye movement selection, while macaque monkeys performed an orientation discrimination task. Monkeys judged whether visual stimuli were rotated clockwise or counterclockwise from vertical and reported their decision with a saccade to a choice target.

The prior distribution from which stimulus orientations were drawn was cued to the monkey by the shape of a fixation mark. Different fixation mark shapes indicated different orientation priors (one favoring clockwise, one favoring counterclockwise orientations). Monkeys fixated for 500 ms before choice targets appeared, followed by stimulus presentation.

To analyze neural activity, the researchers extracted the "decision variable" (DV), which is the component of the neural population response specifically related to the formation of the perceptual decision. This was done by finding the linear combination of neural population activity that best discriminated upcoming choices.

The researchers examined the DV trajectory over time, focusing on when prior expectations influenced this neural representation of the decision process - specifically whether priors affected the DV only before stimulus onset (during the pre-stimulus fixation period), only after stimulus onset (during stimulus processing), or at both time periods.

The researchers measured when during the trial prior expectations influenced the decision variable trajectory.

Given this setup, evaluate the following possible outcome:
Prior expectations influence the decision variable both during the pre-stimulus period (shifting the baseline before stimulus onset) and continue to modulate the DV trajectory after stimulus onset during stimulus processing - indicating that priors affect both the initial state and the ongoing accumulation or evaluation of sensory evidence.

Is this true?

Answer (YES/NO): YES